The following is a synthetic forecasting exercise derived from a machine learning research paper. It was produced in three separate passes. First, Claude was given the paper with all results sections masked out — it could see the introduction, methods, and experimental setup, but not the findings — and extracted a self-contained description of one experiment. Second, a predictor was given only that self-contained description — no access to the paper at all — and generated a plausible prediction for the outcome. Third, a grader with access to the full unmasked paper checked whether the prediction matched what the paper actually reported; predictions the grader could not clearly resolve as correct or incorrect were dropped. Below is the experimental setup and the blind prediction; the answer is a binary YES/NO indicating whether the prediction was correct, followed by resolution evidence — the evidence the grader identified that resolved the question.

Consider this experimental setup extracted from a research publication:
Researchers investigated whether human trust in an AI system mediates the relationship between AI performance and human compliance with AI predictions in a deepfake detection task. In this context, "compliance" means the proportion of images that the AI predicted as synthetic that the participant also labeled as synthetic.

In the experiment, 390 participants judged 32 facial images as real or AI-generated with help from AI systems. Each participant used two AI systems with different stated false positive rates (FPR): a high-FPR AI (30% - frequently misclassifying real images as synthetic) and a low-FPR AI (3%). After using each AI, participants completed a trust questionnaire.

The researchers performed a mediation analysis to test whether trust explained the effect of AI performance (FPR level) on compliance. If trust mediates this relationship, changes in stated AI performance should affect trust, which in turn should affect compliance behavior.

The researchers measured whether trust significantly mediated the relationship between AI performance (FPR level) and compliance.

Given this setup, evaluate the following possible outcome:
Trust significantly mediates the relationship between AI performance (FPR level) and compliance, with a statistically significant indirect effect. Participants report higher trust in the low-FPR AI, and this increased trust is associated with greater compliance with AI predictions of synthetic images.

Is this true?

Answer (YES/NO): NO